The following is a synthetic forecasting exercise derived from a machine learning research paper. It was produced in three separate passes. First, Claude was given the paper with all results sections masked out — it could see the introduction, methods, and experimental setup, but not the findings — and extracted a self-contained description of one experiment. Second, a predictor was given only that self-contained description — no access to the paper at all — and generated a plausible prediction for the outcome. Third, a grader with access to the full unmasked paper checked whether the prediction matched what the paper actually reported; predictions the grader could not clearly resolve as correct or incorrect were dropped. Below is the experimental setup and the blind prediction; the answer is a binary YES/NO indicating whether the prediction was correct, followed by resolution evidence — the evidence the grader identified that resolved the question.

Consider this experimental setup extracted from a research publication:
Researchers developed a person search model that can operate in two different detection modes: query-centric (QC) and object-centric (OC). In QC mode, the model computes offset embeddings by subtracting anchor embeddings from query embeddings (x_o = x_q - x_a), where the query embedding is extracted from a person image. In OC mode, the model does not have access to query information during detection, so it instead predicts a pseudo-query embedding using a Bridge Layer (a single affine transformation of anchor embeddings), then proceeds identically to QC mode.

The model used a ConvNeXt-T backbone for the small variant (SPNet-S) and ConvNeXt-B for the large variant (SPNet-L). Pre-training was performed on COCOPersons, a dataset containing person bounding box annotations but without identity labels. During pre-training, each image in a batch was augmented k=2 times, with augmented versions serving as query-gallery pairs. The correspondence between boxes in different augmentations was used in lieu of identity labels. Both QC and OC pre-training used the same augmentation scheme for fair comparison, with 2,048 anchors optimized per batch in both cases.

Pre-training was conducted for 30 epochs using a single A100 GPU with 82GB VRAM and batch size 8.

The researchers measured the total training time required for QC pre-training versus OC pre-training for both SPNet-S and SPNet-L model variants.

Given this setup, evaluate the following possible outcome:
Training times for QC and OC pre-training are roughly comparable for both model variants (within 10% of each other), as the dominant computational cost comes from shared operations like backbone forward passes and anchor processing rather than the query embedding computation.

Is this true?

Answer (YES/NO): NO